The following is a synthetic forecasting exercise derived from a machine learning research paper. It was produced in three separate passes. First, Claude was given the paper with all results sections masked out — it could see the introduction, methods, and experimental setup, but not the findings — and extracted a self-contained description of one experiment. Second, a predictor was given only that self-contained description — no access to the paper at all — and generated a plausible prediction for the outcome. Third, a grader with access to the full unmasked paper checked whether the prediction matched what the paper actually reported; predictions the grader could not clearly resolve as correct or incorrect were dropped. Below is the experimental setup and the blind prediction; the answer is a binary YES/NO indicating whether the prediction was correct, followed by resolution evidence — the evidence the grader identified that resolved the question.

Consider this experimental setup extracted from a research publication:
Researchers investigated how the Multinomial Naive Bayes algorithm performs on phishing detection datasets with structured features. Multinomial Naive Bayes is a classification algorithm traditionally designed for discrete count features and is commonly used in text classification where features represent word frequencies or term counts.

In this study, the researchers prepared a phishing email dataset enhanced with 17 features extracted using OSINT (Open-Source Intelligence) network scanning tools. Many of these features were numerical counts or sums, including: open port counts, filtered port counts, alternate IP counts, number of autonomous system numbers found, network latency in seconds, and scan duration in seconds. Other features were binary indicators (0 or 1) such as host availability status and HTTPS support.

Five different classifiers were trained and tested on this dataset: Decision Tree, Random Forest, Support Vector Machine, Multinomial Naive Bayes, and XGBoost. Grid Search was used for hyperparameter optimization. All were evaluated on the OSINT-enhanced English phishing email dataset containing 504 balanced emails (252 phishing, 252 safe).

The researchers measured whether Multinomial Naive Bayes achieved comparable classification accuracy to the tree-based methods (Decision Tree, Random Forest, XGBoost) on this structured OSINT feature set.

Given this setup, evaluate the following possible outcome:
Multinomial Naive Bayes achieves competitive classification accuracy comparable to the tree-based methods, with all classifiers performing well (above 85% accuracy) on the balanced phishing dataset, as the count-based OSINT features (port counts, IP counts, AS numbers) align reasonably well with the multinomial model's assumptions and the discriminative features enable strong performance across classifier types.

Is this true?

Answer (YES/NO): NO